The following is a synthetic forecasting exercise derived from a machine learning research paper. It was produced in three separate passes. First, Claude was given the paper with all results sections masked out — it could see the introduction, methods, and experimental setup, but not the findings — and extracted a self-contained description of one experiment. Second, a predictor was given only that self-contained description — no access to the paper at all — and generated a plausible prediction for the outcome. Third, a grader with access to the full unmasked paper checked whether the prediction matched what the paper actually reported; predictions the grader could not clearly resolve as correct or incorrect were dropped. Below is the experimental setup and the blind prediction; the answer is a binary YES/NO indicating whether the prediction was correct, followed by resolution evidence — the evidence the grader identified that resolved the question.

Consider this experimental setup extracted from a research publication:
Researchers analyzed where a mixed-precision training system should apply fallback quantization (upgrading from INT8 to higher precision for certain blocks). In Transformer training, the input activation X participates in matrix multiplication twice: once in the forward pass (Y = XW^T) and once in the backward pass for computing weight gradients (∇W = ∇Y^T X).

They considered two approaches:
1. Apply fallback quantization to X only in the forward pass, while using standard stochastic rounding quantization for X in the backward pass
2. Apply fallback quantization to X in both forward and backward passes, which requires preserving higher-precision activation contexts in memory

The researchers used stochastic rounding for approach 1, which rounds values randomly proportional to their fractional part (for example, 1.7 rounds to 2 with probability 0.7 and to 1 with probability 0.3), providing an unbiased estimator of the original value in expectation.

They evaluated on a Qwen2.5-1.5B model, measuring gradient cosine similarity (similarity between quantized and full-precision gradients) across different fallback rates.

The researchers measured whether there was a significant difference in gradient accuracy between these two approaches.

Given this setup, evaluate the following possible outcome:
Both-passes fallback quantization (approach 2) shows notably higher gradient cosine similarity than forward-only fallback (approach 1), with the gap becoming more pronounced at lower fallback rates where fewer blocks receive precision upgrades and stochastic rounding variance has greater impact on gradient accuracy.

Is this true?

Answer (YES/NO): NO